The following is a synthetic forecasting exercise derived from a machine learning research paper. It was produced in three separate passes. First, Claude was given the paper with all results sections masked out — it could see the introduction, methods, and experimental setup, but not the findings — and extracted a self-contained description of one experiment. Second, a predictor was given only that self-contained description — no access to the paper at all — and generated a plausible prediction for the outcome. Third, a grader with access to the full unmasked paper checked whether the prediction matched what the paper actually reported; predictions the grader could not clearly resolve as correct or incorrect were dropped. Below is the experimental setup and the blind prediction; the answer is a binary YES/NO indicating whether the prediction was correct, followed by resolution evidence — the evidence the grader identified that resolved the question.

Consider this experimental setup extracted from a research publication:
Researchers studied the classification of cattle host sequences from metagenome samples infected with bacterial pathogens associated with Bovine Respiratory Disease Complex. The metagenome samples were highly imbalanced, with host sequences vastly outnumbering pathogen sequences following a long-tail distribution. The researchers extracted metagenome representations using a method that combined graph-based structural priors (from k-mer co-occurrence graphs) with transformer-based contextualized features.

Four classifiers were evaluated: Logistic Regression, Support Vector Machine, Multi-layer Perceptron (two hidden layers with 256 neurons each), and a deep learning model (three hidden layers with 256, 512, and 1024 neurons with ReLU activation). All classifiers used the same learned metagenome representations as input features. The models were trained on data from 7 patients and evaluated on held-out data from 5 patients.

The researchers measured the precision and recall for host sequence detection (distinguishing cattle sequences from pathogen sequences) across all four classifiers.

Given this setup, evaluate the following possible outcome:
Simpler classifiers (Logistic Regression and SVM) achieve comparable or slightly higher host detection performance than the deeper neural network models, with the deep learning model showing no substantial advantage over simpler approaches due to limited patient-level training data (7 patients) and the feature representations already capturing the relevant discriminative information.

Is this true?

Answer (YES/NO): YES